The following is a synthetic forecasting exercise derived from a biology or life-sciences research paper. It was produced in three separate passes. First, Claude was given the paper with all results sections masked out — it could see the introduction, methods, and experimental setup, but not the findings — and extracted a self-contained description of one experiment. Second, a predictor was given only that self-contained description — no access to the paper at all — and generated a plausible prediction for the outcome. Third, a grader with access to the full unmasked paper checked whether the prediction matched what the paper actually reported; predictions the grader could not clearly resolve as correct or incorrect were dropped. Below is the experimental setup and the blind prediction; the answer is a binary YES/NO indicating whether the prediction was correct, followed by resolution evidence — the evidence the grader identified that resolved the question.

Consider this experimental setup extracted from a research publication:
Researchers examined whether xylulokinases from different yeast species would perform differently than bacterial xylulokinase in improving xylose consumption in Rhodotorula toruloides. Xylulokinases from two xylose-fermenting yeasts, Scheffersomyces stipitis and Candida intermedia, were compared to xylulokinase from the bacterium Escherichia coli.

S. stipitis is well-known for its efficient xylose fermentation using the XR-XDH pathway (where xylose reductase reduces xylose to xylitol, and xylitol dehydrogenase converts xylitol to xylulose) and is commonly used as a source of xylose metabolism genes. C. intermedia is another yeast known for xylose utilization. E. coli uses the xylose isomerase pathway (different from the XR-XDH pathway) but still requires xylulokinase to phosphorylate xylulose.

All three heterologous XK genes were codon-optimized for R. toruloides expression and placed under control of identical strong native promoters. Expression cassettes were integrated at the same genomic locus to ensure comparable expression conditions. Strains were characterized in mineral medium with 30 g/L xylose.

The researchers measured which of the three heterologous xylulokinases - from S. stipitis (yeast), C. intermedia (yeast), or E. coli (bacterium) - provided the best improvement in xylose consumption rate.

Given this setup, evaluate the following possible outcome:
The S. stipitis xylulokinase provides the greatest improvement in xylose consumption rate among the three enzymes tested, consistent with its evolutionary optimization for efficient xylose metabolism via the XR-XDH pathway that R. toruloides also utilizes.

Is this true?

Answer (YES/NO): NO